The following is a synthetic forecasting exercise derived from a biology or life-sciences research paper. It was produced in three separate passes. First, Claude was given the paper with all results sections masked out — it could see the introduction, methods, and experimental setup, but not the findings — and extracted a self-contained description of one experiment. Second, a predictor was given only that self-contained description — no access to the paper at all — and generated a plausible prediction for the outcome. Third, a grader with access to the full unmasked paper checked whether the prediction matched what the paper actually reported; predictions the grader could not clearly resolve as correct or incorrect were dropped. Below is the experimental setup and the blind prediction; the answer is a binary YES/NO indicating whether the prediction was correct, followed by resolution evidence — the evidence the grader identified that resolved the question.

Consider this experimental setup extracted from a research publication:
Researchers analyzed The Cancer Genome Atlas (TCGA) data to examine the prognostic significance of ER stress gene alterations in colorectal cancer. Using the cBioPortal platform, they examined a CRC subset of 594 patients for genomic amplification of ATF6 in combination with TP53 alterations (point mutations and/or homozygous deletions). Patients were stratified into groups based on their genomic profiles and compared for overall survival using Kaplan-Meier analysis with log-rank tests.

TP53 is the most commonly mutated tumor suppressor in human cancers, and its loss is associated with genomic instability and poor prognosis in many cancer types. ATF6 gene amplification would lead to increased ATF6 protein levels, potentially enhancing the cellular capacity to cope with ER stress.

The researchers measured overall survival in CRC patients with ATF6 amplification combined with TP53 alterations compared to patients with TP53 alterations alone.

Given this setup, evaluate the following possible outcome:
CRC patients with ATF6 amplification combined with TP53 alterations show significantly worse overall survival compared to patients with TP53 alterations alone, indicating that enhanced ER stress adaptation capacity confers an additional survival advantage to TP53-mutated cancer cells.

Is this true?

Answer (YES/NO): NO